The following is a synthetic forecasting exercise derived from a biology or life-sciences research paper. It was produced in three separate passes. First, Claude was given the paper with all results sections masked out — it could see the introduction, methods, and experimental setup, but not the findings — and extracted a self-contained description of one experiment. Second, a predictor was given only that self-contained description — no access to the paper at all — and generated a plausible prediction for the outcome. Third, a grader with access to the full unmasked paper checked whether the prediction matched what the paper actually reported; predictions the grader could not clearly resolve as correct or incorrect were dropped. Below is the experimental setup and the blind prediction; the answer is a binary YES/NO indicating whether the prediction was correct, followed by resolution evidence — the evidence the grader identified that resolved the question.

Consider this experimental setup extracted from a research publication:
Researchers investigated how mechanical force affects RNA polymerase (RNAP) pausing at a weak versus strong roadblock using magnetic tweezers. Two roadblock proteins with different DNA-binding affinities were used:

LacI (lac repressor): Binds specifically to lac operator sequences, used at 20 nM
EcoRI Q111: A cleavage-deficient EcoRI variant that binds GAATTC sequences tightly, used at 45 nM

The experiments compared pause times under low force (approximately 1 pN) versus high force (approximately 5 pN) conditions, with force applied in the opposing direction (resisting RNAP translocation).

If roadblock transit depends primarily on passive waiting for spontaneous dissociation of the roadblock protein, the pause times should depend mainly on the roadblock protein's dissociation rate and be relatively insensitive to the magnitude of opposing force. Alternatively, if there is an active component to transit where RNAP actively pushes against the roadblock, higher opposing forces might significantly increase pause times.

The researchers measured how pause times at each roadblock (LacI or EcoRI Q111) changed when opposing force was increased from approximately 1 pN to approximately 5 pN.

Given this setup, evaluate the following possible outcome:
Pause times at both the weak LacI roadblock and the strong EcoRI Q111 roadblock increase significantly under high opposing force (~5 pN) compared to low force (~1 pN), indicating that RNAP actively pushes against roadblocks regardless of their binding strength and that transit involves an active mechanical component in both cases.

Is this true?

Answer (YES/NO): NO